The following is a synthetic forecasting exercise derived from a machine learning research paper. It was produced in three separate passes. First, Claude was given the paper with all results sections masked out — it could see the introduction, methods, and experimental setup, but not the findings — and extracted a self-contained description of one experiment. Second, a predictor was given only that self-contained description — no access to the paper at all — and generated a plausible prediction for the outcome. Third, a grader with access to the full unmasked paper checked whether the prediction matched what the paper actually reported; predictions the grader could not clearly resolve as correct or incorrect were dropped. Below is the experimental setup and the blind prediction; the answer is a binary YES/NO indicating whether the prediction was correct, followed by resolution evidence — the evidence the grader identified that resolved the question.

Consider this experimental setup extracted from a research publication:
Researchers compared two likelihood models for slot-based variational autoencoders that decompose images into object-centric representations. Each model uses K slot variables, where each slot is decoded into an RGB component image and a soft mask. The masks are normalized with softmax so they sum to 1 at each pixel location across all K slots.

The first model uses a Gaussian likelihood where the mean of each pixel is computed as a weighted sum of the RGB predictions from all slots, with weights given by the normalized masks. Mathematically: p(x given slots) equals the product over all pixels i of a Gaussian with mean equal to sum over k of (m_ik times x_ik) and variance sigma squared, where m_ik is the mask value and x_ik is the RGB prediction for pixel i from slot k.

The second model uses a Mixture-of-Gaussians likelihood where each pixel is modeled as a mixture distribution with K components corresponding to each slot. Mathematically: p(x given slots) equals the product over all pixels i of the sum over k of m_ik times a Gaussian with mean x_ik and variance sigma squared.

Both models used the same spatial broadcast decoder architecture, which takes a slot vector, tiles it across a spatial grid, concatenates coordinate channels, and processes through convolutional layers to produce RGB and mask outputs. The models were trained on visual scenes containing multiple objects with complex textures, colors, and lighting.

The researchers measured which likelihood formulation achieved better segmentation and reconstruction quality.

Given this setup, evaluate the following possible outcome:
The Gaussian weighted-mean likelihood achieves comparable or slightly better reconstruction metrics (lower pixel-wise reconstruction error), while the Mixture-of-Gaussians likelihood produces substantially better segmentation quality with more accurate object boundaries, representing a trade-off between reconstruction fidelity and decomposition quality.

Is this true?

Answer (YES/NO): NO